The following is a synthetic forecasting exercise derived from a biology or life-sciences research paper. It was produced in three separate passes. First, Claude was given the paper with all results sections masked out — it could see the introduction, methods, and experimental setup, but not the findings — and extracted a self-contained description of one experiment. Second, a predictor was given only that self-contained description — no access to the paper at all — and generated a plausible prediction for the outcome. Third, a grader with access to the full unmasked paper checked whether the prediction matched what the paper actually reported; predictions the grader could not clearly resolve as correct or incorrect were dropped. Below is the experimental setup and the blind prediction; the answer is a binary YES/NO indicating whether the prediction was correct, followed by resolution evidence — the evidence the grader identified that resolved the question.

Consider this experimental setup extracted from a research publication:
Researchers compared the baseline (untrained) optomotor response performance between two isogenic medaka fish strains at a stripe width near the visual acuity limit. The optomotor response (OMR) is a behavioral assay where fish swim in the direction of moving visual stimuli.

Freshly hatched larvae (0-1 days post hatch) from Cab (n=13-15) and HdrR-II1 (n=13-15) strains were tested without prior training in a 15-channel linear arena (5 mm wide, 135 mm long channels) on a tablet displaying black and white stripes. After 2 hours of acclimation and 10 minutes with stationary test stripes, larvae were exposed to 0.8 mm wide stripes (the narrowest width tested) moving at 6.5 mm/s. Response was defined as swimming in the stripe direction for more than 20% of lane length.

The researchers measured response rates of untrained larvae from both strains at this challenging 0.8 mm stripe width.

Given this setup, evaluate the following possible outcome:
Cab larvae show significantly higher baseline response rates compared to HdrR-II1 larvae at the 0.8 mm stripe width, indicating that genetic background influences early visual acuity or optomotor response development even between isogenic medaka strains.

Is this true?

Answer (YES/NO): NO